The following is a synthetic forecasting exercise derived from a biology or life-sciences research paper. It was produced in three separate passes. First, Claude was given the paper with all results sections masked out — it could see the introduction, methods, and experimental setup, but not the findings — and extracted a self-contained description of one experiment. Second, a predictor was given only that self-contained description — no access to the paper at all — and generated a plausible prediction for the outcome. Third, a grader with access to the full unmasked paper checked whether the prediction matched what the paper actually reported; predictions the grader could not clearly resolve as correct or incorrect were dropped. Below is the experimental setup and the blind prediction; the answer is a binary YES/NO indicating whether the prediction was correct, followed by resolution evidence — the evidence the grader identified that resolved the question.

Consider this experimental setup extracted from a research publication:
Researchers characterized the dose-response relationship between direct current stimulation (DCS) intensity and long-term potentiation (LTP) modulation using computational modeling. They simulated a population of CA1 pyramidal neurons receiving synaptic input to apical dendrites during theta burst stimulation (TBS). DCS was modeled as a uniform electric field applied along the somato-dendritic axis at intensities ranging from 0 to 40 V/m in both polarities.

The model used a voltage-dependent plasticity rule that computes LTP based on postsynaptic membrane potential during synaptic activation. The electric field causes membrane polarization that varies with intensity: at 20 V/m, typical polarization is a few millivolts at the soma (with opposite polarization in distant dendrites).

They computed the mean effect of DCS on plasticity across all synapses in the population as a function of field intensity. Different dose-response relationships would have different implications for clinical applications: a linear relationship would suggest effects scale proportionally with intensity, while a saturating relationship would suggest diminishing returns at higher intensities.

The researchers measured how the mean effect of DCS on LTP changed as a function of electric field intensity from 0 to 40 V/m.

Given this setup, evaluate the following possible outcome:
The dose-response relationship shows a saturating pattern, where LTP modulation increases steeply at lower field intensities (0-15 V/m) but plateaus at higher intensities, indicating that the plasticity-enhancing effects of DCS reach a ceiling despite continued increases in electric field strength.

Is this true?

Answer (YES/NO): NO